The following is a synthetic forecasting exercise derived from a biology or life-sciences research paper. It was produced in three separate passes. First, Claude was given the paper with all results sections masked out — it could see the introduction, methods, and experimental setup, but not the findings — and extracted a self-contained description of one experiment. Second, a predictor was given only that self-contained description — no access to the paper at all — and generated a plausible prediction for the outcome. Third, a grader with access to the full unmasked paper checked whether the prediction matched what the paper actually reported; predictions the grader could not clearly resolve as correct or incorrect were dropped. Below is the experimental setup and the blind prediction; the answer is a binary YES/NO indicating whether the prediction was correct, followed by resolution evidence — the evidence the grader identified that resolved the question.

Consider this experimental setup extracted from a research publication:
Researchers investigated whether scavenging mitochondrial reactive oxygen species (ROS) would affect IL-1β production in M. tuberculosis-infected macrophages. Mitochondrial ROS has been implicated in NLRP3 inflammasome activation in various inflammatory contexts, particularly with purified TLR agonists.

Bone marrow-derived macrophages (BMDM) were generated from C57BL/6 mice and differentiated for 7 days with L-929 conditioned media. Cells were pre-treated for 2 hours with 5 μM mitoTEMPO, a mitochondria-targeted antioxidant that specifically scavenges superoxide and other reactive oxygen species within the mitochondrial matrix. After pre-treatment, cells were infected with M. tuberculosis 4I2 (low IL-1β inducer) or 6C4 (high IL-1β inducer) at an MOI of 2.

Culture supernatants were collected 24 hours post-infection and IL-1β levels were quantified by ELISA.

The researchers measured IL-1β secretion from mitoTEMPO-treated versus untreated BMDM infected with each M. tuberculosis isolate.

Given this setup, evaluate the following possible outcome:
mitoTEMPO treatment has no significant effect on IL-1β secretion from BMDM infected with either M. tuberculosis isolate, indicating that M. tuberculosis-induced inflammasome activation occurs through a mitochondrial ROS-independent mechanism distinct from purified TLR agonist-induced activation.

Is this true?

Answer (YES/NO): YES